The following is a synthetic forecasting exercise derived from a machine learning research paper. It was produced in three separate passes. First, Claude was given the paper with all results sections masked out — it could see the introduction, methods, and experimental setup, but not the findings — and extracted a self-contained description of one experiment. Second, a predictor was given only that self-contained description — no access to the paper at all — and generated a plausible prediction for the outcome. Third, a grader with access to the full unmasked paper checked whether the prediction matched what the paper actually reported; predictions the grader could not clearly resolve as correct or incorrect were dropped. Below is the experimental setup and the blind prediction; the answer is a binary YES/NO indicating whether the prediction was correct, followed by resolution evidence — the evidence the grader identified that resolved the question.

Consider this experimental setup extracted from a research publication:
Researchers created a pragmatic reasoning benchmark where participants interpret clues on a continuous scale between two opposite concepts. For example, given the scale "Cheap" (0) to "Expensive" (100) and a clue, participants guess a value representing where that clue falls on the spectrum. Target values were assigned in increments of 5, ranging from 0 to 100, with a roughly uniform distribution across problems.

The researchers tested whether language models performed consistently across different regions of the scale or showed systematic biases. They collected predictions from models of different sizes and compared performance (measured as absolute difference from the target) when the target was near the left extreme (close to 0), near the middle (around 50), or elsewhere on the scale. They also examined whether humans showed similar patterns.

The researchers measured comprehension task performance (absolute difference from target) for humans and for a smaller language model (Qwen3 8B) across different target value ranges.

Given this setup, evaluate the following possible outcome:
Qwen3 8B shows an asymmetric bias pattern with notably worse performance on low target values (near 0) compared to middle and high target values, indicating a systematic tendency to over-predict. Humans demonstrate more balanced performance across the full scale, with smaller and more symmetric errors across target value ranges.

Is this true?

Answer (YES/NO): NO